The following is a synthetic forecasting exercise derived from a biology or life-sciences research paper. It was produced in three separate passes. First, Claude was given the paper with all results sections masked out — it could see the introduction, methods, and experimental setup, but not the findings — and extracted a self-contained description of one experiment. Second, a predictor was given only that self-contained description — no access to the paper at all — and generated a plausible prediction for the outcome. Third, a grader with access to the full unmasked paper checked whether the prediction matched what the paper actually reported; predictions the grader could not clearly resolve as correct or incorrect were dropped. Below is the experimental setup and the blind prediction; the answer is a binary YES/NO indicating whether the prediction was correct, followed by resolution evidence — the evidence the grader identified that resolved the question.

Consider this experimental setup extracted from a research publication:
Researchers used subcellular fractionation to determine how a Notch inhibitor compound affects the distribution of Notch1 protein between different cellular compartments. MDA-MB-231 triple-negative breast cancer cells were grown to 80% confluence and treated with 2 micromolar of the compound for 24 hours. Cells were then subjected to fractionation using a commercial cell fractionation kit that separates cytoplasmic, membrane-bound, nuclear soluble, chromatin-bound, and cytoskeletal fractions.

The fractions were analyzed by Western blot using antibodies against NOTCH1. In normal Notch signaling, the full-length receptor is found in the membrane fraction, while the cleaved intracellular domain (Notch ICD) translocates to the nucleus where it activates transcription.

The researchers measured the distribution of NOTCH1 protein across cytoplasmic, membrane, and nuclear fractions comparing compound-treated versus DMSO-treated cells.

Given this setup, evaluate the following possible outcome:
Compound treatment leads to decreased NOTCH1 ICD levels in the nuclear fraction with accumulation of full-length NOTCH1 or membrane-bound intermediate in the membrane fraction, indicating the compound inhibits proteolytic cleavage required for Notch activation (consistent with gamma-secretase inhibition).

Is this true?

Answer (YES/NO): NO